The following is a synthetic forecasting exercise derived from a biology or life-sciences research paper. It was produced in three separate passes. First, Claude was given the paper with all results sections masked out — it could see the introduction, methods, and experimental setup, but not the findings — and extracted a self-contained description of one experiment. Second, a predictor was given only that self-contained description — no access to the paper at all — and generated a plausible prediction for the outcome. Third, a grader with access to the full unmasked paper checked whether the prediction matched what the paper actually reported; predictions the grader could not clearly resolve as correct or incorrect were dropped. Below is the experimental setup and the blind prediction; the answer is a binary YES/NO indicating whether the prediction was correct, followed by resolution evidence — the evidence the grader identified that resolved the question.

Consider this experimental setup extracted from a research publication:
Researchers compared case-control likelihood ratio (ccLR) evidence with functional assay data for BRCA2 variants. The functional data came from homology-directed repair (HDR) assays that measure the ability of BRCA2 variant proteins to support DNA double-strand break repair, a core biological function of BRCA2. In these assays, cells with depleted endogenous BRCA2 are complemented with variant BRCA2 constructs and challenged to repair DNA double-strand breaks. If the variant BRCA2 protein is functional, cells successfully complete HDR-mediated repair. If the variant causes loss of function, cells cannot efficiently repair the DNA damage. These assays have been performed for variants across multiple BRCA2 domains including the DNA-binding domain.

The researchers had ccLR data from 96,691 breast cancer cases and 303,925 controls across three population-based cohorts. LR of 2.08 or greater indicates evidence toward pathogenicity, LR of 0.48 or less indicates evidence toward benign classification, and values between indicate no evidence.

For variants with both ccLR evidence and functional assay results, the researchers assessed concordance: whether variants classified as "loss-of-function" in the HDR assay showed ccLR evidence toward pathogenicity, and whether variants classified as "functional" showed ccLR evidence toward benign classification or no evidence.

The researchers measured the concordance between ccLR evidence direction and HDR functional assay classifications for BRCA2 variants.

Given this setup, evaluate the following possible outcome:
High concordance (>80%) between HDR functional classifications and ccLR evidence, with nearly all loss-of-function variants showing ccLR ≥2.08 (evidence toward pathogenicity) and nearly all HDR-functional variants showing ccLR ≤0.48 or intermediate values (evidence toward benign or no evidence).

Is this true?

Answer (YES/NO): NO